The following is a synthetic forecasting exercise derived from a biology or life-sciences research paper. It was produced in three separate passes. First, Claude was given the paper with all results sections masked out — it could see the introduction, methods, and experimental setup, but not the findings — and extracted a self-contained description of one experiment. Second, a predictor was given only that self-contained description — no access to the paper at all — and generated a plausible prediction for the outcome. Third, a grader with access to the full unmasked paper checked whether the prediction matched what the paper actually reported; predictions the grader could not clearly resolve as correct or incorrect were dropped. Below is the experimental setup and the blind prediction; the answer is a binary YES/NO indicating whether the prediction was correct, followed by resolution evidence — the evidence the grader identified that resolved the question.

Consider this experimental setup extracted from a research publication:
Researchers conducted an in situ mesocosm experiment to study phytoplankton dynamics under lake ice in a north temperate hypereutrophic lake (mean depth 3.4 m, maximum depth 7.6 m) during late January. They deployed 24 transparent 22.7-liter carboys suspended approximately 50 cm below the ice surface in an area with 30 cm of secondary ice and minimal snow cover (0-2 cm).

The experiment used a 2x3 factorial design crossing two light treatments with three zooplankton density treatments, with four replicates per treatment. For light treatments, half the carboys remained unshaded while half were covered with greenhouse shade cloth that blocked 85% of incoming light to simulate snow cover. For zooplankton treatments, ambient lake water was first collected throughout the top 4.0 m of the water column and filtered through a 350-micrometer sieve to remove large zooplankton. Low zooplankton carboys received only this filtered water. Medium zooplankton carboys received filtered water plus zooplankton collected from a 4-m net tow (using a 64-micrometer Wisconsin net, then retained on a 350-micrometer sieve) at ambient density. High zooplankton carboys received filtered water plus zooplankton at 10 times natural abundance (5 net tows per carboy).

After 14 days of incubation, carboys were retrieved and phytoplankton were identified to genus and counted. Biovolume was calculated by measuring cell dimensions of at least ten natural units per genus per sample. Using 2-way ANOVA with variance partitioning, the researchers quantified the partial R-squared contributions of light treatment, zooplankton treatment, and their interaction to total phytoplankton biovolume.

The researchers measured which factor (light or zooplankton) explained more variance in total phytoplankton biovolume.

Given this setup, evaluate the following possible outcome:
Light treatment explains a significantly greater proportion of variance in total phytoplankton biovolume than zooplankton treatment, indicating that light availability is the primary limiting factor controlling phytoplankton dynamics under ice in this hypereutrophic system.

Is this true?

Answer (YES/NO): YES